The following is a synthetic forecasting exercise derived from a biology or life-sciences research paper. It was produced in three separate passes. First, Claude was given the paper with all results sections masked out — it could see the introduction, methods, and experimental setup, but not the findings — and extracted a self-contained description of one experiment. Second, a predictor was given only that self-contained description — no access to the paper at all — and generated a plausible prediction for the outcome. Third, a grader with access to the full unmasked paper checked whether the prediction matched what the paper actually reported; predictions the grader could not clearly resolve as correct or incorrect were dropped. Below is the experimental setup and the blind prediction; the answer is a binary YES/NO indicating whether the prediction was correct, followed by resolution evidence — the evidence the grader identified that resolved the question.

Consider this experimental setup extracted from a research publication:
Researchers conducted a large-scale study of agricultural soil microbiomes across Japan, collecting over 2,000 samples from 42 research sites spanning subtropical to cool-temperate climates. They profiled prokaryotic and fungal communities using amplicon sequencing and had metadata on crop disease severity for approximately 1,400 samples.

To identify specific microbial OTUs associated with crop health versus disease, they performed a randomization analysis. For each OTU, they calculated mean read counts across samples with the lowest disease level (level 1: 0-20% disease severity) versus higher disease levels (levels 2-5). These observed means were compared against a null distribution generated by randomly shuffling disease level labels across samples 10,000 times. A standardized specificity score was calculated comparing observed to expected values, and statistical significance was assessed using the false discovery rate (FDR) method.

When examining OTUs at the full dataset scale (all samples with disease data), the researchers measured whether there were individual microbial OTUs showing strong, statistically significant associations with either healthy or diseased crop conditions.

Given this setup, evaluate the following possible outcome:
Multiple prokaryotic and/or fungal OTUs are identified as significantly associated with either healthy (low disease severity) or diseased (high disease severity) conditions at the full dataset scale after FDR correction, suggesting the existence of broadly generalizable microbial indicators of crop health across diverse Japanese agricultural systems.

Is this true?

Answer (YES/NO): YES